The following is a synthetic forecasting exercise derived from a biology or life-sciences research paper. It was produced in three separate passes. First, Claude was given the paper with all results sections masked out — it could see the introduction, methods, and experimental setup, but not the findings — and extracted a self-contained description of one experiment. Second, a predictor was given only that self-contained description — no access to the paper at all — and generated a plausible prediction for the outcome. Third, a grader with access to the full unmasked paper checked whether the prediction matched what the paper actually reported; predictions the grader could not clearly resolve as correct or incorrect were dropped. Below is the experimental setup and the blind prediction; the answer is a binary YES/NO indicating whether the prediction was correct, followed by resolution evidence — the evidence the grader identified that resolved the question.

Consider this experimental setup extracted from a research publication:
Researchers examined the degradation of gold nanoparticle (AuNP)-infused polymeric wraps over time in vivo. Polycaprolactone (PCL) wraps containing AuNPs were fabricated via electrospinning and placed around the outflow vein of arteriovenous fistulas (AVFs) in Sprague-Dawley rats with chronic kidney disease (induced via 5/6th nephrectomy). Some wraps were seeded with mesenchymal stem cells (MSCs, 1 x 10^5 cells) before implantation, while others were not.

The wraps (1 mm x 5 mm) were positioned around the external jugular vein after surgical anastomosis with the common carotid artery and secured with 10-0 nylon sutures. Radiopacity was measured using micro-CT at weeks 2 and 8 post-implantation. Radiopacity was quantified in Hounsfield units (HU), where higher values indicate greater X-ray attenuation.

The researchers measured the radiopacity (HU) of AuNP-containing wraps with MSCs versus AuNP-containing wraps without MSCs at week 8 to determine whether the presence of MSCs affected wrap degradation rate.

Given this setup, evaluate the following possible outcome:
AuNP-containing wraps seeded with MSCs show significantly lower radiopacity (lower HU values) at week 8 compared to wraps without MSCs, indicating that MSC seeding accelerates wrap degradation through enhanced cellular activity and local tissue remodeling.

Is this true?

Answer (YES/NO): NO